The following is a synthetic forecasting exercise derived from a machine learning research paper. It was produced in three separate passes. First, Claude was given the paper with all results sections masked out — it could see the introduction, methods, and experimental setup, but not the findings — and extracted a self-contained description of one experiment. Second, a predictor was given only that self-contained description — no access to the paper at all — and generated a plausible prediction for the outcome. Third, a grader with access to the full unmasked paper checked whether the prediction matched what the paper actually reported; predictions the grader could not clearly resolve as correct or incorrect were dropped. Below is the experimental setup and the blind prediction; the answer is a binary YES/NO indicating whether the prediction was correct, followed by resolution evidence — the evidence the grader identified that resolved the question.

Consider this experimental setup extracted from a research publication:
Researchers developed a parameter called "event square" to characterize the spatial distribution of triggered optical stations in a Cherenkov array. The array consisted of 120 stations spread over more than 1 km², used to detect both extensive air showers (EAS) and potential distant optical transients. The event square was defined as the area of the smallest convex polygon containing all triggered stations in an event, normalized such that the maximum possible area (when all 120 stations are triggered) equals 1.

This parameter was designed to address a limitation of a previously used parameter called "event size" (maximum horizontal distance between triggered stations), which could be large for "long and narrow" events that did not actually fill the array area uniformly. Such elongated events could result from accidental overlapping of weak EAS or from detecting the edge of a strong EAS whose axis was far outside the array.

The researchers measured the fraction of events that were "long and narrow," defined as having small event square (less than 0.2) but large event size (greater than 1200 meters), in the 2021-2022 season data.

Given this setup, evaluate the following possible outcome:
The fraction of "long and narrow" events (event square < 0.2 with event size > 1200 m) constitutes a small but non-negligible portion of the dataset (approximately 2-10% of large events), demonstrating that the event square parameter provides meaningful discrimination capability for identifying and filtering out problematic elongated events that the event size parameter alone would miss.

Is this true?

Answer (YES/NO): NO